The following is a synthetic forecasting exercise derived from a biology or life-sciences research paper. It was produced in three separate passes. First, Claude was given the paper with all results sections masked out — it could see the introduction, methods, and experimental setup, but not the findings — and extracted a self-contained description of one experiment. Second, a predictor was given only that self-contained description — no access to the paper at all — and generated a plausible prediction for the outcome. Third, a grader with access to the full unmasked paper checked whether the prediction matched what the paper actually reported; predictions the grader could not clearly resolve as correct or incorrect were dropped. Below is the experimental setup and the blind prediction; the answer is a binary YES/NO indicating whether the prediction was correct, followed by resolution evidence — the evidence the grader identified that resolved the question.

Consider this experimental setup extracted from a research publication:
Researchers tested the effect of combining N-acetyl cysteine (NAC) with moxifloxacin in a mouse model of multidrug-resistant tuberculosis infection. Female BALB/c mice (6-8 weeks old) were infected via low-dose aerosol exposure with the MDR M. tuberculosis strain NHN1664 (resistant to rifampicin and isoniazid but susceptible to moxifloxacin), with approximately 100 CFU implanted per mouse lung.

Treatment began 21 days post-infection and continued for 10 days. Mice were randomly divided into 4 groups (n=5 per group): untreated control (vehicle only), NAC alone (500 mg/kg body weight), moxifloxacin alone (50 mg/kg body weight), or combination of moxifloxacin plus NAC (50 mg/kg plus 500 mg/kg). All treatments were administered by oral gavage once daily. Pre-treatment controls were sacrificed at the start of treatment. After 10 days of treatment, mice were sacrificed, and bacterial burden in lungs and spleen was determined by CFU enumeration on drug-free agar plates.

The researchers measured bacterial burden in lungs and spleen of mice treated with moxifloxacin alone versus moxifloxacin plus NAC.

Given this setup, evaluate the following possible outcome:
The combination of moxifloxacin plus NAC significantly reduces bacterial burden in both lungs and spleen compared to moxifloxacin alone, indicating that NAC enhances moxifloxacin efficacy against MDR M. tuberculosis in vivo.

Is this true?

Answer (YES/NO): YES